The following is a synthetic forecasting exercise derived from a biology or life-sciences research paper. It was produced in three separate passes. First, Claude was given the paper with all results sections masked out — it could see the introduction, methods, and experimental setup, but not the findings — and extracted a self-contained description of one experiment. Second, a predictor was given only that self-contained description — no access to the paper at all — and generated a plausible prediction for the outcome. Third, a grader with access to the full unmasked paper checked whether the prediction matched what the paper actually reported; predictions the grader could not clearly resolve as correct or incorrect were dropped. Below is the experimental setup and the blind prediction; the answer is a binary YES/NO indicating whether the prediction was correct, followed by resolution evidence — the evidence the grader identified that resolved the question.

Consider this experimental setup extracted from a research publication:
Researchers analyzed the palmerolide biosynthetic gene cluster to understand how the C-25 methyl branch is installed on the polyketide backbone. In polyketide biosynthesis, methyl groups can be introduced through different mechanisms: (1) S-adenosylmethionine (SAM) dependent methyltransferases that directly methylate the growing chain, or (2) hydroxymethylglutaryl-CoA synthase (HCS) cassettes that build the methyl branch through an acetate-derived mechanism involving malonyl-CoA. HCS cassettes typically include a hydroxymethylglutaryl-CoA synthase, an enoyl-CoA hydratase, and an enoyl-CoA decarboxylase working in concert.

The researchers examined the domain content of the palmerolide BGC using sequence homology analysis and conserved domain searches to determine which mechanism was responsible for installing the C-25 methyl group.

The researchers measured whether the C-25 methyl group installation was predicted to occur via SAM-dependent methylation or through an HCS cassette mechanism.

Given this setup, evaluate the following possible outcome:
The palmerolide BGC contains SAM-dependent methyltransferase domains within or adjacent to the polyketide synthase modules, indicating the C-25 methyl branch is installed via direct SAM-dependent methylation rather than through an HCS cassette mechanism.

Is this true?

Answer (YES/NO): NO